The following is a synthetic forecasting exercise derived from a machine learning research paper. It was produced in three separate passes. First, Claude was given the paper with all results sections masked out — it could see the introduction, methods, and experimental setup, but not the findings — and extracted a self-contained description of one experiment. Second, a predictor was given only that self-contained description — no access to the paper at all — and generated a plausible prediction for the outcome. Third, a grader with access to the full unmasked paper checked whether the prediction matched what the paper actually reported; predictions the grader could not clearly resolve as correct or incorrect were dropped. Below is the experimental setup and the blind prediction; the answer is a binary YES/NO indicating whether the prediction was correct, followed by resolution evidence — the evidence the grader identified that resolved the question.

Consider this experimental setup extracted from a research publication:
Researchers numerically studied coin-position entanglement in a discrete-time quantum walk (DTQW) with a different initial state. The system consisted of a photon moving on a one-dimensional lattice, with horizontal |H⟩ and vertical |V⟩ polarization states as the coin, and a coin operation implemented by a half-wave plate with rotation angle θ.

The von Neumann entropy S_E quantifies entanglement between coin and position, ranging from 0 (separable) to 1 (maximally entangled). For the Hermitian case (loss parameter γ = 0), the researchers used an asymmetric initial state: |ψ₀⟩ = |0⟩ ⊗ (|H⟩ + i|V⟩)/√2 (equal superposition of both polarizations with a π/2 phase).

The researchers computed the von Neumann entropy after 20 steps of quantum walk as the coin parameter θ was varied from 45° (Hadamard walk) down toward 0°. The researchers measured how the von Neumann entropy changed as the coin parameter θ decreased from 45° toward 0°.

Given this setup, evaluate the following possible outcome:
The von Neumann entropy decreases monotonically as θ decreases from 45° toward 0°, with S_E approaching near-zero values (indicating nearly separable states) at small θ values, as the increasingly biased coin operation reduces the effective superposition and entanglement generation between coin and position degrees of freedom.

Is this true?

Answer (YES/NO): NO